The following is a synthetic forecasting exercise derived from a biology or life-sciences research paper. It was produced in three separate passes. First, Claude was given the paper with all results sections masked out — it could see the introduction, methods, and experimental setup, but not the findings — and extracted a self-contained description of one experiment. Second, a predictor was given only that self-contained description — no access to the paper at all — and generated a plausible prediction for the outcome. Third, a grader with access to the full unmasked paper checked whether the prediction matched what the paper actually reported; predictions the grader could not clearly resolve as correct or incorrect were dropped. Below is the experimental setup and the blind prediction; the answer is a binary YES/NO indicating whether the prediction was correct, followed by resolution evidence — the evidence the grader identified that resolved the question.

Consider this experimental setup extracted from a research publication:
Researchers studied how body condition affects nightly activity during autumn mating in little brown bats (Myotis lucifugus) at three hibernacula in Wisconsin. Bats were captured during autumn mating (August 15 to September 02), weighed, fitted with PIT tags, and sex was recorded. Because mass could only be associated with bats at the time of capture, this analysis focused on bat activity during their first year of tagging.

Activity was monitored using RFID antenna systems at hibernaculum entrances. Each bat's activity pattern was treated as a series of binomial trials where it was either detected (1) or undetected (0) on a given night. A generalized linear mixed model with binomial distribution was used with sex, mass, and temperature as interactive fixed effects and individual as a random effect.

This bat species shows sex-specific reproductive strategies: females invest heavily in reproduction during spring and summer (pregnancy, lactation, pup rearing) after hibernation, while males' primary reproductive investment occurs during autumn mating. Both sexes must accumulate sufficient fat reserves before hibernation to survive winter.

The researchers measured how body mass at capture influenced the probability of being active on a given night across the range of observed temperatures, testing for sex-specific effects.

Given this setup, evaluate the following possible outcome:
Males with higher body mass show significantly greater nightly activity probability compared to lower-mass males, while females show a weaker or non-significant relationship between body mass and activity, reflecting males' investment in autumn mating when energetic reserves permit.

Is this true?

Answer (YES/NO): NO